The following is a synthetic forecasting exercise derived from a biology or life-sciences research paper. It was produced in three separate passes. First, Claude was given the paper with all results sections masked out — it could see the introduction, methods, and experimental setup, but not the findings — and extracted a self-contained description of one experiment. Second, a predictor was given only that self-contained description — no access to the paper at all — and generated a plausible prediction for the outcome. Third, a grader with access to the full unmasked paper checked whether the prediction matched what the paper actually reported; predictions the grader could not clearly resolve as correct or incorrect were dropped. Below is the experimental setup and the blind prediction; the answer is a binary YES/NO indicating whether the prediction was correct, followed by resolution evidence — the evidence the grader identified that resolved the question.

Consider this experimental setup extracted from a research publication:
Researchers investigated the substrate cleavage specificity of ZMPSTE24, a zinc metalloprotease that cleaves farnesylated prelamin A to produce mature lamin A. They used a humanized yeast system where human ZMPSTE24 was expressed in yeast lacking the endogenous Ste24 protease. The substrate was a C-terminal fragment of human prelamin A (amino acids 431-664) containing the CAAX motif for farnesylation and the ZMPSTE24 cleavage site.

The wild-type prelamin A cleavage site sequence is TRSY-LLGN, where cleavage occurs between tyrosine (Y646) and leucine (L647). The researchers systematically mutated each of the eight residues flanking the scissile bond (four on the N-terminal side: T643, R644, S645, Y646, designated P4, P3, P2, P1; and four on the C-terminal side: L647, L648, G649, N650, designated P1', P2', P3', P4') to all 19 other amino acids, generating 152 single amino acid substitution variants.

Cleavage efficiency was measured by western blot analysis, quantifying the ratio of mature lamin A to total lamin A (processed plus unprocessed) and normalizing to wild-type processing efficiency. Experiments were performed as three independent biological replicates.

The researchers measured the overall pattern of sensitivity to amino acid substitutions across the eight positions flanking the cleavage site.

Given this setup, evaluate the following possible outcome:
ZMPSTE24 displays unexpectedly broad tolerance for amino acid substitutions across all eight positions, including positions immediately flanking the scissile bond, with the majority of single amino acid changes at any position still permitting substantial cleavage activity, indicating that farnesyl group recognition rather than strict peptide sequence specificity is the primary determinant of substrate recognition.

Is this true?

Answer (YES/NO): NO